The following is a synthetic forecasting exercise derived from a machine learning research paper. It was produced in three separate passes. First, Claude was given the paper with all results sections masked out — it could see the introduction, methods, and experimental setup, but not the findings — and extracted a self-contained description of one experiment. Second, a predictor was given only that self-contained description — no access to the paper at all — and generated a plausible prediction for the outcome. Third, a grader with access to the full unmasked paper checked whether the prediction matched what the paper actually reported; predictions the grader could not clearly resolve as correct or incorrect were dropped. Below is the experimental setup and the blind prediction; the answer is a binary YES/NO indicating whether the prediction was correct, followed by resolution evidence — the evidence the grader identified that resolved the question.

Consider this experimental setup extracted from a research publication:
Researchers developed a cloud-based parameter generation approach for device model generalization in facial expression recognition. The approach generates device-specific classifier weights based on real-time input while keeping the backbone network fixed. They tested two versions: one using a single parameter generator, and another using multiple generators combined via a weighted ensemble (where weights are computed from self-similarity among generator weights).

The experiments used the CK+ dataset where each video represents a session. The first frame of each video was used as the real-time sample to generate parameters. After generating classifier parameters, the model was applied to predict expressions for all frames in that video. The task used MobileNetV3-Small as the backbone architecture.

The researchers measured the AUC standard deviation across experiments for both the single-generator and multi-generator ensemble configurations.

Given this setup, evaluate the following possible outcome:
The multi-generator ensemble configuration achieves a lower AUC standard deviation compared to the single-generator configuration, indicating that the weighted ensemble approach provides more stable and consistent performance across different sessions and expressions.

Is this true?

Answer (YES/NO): YES